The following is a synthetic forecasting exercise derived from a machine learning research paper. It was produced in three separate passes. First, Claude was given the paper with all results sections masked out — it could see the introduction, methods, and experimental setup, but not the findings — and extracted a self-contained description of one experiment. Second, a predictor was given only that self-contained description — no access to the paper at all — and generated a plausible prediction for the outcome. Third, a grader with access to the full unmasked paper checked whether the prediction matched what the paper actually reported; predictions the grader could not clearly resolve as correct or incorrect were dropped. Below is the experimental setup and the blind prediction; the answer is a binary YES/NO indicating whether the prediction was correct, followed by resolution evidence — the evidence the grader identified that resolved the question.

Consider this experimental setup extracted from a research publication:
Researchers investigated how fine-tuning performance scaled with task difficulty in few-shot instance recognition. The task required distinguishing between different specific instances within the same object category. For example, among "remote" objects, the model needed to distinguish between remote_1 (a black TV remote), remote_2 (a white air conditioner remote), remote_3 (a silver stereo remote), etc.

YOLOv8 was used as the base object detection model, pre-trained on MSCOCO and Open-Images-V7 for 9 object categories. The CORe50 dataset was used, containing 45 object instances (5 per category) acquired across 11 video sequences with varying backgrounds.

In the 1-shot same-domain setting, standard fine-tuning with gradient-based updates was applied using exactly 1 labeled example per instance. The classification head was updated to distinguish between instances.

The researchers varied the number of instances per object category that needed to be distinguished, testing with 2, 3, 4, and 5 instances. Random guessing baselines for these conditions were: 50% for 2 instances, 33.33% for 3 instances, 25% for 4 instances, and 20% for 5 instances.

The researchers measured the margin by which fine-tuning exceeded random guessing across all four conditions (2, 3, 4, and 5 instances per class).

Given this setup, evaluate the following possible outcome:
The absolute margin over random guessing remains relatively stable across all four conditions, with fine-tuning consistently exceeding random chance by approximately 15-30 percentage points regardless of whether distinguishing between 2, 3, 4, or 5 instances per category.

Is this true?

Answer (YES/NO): NO